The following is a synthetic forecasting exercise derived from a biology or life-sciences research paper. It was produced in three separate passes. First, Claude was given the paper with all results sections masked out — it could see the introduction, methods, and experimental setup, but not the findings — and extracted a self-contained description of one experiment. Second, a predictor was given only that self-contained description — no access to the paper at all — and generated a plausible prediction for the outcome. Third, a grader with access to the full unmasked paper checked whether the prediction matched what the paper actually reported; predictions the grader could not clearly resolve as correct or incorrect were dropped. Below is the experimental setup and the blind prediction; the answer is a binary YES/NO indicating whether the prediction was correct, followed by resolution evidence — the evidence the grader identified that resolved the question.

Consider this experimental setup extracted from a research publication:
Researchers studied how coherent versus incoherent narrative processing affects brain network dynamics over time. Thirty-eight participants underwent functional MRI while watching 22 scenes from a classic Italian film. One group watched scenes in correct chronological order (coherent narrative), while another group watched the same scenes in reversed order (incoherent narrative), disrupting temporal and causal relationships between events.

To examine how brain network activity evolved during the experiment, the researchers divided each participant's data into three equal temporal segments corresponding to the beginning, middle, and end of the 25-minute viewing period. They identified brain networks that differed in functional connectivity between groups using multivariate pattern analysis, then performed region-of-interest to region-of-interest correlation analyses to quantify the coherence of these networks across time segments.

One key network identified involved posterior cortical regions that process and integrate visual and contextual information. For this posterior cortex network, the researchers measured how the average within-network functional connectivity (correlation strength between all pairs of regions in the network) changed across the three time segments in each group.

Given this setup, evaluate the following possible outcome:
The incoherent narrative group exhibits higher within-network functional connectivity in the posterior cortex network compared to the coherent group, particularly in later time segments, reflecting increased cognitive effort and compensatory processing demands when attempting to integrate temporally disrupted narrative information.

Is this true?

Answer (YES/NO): NO